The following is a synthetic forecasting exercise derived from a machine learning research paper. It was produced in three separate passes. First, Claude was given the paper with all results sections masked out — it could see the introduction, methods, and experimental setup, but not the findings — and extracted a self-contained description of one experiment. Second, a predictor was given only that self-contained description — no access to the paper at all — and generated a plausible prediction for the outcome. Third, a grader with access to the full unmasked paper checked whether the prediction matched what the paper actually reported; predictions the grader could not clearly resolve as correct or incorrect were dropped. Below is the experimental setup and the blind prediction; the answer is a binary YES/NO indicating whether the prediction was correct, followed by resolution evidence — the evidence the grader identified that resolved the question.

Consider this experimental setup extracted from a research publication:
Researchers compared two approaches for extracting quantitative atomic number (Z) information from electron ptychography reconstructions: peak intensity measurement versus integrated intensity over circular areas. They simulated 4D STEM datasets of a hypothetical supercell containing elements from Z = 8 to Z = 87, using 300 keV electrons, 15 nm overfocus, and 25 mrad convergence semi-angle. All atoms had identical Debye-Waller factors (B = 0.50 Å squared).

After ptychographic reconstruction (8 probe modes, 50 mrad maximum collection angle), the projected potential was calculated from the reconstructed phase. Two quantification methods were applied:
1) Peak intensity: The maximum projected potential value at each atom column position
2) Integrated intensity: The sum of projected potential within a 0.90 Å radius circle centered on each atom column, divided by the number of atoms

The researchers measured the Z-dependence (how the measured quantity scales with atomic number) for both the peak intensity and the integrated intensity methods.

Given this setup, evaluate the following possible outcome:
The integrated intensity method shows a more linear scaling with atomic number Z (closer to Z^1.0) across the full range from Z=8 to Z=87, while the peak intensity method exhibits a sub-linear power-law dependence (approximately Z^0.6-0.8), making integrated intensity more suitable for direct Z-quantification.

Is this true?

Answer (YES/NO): NO